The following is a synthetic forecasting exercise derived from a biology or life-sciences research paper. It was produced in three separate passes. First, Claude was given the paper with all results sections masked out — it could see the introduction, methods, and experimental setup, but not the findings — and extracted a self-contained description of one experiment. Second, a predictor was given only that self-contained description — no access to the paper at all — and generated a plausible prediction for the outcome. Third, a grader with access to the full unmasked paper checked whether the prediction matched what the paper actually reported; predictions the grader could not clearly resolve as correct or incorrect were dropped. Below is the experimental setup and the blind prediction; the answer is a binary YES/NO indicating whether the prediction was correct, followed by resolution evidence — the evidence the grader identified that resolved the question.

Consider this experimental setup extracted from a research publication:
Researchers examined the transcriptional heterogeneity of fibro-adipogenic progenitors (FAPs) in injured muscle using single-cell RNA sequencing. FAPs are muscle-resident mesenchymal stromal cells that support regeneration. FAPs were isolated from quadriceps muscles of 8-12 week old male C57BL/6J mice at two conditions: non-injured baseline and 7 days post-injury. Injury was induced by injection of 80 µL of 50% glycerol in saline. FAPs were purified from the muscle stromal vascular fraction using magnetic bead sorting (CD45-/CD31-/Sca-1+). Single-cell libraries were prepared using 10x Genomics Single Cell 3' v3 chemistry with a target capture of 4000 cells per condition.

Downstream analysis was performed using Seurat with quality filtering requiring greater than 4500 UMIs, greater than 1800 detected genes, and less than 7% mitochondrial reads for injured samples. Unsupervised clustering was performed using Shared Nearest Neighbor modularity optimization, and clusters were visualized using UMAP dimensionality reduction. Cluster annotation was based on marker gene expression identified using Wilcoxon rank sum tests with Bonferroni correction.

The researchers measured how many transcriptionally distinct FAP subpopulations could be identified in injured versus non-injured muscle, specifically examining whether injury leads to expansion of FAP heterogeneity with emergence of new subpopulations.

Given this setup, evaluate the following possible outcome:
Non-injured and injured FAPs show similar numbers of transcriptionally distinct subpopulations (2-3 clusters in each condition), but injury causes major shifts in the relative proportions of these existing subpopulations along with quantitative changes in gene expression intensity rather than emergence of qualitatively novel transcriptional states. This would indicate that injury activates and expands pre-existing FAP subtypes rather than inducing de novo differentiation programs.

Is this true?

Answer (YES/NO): NO